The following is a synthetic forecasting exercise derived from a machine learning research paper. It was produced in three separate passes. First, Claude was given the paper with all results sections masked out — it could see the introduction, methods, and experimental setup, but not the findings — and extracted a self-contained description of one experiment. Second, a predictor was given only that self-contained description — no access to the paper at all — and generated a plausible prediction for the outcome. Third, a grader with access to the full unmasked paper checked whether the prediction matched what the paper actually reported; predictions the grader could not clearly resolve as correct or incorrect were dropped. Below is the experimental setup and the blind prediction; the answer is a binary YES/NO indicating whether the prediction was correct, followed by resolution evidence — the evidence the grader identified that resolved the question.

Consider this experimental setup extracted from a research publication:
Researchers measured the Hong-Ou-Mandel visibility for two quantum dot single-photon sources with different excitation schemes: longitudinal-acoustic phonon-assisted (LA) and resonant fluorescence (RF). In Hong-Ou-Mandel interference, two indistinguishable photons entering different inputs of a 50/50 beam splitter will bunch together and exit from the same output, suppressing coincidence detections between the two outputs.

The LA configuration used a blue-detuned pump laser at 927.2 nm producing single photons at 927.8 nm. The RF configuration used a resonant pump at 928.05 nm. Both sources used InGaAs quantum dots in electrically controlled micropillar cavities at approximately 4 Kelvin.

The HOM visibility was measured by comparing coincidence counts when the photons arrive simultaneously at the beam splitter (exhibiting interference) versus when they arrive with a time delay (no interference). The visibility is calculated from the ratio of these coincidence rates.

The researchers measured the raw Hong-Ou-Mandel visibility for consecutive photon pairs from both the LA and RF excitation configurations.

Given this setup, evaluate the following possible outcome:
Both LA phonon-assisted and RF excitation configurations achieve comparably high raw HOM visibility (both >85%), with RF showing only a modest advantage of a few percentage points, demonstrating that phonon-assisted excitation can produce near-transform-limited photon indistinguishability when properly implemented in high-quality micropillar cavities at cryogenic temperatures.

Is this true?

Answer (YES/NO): YES